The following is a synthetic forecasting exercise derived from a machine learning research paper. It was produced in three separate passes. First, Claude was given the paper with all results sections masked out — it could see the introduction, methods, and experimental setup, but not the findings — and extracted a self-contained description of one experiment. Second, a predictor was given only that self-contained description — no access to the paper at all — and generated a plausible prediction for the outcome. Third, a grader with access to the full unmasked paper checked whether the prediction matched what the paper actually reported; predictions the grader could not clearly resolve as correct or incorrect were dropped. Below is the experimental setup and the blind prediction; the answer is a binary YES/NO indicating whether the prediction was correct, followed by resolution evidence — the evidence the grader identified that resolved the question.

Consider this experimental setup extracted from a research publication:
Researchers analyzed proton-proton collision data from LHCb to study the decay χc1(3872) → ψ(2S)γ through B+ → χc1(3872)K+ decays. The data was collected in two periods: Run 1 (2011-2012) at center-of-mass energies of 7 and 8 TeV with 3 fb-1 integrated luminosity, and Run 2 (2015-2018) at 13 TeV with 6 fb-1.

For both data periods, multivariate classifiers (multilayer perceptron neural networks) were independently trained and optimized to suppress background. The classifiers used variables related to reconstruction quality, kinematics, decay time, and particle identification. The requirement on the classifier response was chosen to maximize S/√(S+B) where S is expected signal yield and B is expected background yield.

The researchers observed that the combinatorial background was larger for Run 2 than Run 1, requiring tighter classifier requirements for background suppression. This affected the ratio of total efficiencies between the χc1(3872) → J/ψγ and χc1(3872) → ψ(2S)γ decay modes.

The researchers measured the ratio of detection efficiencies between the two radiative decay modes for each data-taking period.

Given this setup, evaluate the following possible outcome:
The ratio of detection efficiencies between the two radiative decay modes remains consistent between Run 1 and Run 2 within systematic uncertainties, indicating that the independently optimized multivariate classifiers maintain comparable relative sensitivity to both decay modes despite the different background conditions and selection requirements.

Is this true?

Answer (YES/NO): NO